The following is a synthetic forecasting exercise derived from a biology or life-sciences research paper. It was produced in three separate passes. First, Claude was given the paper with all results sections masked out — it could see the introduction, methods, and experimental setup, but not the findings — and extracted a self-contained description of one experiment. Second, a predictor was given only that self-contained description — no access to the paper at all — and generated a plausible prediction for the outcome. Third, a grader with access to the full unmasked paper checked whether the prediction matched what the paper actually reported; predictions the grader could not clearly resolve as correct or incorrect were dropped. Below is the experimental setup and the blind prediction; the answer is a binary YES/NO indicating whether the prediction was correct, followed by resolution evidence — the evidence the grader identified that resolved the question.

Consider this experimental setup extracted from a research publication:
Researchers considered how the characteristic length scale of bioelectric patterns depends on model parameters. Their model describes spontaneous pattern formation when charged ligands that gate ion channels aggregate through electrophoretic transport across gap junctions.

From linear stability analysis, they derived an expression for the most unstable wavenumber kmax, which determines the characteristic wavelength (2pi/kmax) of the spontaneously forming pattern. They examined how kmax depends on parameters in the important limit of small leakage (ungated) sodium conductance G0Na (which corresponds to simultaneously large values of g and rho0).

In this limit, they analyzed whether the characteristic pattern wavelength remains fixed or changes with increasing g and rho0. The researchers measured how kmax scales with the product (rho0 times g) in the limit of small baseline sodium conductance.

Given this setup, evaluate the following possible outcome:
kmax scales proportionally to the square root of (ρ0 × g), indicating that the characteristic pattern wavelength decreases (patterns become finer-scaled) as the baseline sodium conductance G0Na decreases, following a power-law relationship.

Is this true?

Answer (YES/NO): NO